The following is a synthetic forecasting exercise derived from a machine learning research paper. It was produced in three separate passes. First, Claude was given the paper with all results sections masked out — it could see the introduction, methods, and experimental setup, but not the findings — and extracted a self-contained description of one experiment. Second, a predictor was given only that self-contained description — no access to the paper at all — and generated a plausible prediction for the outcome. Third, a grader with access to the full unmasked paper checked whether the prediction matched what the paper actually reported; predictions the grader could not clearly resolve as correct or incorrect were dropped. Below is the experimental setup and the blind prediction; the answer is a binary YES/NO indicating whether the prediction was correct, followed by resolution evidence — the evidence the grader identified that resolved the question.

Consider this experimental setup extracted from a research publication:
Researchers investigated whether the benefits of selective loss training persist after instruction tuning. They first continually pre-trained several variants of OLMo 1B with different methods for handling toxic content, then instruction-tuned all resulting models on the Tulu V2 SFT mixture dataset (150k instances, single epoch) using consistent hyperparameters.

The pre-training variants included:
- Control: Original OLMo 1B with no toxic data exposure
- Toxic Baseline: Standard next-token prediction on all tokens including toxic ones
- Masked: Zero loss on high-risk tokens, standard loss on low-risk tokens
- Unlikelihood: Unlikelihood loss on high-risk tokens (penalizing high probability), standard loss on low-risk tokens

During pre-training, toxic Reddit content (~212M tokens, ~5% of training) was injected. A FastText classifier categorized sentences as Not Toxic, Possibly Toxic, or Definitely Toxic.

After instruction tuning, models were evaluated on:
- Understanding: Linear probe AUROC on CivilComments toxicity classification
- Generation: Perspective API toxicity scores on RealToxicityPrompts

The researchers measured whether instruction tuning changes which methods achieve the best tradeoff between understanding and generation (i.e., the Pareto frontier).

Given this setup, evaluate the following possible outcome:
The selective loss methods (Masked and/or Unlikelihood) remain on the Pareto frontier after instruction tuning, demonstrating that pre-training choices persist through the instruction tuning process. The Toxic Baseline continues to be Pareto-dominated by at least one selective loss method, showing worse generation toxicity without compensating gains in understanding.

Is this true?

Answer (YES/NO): YES